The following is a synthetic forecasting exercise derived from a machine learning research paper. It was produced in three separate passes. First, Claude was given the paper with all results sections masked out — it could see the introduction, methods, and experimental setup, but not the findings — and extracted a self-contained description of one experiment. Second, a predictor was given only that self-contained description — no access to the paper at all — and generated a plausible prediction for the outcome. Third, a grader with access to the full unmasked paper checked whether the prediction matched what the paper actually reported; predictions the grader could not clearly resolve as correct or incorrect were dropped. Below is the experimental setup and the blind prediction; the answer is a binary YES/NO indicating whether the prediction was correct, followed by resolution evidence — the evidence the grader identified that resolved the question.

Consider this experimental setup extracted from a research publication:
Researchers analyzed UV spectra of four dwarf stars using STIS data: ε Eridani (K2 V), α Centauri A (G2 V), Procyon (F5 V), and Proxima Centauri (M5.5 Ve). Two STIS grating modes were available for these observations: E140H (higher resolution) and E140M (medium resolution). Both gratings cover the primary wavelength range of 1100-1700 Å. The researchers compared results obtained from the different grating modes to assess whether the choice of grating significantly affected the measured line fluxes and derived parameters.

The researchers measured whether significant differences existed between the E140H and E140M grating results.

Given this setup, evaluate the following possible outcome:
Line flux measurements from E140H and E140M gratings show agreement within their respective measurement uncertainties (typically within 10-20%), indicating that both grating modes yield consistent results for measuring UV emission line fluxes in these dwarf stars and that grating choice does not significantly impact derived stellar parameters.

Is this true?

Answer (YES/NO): YES